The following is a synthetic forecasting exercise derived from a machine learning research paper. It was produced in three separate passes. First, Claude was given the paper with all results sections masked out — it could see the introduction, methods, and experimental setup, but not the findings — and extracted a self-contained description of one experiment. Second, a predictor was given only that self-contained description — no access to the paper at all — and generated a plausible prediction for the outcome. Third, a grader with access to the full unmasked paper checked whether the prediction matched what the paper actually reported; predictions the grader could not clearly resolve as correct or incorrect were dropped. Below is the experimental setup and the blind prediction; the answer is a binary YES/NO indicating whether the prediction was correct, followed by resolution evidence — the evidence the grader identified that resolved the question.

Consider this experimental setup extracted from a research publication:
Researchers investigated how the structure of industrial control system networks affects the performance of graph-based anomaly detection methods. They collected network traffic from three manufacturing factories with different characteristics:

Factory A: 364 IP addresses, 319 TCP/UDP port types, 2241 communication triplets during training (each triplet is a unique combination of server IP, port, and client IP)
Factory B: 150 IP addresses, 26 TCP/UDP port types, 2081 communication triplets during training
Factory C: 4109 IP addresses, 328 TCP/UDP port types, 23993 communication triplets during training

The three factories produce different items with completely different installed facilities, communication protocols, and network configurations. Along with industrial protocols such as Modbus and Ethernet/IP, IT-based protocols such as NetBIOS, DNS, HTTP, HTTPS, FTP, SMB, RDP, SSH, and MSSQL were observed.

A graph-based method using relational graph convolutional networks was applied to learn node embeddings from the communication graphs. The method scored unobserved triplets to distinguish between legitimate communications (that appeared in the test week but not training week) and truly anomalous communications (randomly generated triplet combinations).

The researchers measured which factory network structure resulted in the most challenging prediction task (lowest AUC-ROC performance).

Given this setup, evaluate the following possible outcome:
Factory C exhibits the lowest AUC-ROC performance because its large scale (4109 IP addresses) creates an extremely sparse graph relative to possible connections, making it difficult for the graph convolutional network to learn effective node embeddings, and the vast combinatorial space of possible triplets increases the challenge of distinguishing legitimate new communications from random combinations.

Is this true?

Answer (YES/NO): NO